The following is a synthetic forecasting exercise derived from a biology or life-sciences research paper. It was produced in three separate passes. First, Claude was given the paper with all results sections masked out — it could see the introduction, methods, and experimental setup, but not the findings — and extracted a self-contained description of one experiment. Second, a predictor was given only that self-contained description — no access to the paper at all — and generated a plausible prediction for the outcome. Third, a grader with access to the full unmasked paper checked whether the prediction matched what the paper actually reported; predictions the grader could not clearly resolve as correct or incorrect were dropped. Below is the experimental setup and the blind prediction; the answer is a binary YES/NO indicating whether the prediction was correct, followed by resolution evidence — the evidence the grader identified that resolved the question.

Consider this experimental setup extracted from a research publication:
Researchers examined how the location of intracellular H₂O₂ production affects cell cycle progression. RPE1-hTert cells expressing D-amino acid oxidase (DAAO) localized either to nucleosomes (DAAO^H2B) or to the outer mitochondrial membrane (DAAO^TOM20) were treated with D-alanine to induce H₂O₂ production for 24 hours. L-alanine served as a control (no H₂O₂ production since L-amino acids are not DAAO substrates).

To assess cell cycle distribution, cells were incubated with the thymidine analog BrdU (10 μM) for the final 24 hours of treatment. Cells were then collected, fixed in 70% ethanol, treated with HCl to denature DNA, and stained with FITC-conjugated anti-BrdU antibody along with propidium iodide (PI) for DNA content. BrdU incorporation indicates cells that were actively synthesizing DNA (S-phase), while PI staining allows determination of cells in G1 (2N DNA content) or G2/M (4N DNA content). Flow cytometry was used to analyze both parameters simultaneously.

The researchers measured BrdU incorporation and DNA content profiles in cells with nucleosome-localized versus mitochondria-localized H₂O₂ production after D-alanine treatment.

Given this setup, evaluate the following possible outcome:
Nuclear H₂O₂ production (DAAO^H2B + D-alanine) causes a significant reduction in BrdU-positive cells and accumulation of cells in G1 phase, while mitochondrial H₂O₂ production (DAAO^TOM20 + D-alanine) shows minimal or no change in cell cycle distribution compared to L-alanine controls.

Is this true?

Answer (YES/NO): NO